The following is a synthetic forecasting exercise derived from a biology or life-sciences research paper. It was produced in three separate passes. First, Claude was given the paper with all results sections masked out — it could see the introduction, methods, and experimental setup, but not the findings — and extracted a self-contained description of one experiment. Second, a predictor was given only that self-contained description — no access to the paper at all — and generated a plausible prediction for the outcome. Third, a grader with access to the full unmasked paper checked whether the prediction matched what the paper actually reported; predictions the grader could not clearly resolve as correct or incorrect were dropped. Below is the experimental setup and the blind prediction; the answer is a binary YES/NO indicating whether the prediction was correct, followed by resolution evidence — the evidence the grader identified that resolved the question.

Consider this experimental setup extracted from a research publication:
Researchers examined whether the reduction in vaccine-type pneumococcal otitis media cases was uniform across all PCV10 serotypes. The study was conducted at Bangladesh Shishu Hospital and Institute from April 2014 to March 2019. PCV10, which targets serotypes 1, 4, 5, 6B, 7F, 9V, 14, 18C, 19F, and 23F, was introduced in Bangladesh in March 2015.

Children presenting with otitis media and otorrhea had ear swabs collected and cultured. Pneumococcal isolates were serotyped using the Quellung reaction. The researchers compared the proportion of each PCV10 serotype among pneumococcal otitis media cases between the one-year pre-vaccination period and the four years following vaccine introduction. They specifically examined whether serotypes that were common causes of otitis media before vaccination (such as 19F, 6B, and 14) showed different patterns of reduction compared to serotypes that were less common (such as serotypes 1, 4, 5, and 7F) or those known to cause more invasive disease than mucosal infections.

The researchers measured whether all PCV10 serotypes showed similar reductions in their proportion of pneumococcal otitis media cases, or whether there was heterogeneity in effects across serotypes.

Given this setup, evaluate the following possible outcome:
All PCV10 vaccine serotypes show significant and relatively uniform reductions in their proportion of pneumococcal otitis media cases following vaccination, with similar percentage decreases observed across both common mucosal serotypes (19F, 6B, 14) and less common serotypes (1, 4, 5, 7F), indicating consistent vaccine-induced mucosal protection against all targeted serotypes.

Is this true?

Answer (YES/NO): NO